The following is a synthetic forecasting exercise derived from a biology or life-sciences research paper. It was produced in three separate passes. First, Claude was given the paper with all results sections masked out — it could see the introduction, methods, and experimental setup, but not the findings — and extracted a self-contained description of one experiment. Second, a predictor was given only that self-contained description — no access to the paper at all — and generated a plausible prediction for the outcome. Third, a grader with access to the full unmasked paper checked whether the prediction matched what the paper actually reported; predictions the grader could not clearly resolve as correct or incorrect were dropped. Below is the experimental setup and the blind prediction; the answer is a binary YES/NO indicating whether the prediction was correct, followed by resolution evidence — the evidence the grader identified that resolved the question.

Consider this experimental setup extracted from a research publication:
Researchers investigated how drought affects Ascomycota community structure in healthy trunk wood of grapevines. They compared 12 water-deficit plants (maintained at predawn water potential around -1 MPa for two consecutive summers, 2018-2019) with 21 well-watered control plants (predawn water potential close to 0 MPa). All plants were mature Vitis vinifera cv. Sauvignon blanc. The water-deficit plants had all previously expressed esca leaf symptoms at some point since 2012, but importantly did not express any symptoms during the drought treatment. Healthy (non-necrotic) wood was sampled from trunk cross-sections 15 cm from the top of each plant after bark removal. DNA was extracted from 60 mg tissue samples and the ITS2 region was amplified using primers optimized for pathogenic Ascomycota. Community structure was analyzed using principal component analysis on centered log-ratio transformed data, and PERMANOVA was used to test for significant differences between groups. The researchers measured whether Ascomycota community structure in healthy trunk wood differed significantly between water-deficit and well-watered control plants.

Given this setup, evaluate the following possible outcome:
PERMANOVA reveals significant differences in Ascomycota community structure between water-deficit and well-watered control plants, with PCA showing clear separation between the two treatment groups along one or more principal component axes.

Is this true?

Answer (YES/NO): YES